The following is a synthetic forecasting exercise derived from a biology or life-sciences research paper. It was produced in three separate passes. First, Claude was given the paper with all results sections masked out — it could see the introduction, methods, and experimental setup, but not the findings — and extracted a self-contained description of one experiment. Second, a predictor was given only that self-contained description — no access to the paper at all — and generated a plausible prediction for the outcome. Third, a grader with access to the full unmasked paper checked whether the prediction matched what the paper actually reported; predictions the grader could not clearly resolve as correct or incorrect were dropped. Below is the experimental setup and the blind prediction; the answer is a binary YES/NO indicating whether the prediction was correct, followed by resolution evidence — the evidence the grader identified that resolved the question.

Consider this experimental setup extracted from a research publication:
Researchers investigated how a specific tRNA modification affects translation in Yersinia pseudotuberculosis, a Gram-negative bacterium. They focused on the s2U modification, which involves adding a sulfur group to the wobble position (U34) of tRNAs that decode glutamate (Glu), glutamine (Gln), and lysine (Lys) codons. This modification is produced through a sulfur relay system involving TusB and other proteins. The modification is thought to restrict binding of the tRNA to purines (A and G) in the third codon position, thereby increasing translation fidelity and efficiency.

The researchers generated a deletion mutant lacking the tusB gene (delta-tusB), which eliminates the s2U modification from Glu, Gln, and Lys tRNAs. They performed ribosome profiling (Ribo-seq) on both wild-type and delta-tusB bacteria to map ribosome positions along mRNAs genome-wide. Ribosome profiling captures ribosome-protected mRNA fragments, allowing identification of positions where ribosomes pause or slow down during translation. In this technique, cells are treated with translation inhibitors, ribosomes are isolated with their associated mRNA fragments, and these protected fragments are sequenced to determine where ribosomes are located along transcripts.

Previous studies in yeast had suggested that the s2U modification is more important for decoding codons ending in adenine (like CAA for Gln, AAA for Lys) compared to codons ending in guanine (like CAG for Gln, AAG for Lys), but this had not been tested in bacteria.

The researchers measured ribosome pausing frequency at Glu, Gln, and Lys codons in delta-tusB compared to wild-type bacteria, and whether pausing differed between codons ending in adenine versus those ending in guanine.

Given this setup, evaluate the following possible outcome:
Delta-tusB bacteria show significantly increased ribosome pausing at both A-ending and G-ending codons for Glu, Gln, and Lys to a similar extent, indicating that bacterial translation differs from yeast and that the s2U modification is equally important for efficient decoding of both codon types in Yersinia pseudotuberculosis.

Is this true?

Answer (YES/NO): NO